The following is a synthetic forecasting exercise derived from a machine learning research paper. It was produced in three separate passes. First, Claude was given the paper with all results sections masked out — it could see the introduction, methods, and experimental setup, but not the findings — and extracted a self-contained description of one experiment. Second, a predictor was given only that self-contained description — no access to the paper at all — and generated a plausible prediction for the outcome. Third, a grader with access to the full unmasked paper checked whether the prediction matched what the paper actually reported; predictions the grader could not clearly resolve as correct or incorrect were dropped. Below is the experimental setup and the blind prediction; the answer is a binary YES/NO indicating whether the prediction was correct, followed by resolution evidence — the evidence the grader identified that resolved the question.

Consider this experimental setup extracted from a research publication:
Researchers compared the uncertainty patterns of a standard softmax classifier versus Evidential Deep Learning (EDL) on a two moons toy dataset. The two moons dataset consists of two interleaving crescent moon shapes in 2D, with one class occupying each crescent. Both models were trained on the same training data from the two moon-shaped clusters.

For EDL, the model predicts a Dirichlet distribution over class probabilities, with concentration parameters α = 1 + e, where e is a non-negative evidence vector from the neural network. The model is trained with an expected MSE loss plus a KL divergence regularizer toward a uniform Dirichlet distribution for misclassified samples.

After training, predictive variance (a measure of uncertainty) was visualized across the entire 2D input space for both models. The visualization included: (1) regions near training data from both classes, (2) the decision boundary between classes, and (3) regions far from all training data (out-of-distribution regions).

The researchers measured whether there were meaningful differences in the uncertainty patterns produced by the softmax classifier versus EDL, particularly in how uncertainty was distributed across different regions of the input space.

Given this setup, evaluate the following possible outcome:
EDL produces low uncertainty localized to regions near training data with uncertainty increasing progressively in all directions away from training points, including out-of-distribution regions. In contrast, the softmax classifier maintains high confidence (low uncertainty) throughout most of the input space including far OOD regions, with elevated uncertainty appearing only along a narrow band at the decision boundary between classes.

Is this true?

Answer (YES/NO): NO